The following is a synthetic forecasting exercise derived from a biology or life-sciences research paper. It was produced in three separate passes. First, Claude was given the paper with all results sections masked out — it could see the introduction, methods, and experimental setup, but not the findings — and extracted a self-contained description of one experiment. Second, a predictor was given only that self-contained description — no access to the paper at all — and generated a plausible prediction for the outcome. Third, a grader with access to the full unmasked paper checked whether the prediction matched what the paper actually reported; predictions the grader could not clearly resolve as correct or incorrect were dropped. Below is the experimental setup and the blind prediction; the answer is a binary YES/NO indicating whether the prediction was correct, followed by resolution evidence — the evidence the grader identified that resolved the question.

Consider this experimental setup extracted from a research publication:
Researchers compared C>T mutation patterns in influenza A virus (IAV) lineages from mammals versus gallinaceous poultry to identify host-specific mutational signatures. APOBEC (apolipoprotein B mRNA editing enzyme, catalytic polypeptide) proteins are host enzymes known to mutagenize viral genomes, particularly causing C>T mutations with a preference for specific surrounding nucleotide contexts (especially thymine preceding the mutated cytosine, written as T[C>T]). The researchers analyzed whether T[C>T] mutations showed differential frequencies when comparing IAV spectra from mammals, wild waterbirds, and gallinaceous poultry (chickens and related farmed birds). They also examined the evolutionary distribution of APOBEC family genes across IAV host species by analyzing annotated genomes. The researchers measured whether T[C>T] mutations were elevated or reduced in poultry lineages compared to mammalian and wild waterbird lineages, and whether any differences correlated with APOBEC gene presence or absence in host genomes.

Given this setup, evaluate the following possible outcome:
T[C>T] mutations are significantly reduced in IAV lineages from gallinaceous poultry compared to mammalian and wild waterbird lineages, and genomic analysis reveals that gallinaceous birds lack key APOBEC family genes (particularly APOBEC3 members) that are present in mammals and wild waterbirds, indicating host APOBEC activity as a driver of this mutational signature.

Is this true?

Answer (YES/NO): NO